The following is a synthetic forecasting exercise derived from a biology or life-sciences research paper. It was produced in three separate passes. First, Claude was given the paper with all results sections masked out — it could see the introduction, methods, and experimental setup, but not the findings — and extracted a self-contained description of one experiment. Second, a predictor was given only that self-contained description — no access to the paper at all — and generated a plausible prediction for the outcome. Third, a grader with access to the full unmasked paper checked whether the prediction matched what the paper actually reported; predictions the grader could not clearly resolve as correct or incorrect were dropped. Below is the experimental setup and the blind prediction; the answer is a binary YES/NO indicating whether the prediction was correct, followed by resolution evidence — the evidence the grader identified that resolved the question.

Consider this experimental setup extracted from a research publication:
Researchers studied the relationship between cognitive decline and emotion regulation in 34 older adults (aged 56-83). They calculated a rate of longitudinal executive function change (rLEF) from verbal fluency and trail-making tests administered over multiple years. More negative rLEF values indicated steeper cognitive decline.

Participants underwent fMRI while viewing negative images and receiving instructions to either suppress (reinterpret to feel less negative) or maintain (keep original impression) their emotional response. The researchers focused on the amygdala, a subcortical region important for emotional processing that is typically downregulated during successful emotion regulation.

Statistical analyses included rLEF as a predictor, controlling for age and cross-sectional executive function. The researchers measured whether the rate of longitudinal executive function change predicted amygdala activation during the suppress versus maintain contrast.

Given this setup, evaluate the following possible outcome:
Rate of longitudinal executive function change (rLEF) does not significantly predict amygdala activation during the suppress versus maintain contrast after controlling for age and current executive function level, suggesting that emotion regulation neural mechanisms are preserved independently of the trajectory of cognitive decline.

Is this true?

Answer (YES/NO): NO